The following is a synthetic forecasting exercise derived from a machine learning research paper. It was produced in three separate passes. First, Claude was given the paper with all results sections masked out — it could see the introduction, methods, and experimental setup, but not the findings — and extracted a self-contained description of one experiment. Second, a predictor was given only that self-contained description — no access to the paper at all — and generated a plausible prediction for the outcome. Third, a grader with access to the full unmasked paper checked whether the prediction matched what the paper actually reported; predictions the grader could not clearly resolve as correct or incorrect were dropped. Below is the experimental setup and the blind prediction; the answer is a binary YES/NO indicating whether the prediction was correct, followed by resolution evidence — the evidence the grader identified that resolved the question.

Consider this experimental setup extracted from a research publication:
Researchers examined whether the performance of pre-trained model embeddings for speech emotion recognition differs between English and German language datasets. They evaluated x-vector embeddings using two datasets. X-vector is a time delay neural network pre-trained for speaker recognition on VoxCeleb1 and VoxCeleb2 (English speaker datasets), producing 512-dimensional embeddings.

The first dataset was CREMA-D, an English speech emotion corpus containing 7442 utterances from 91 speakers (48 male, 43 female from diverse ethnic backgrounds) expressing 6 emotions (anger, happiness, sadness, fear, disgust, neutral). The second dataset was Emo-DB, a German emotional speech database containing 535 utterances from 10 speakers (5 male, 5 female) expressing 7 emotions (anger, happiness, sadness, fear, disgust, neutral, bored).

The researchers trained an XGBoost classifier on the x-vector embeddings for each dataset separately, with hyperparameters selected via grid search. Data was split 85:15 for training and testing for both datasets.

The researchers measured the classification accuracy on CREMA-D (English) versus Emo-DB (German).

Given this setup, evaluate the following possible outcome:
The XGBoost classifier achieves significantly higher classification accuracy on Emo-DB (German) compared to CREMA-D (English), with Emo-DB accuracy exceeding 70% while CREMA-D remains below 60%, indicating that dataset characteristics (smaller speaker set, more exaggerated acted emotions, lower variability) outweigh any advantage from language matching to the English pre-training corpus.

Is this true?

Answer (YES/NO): NO